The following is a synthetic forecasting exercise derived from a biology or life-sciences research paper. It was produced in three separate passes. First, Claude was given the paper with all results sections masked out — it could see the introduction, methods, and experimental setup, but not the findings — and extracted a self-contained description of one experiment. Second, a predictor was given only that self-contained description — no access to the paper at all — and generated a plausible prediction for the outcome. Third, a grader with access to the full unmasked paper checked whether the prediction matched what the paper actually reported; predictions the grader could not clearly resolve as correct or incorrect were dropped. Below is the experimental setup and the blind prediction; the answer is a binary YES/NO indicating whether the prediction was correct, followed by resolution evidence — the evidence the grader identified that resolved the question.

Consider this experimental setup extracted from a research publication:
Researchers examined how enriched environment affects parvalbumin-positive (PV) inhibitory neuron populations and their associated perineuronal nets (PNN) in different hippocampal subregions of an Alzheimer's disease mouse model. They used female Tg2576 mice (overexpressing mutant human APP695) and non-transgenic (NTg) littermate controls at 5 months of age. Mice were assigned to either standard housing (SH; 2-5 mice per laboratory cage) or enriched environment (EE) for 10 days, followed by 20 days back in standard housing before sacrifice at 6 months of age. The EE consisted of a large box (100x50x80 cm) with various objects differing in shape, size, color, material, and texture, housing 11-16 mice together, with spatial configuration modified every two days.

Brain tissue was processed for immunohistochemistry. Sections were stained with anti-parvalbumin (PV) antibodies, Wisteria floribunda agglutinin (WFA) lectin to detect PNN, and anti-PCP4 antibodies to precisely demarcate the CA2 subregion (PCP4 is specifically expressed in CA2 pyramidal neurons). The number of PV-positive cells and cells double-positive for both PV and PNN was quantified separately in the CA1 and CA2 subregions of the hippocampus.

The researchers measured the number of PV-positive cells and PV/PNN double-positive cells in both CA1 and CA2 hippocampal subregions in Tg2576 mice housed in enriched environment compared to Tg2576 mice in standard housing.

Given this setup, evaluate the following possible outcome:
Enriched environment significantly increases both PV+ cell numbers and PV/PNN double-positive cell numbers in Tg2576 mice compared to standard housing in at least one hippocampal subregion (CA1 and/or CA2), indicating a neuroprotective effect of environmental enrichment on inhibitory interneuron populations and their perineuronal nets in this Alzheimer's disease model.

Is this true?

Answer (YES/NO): YES